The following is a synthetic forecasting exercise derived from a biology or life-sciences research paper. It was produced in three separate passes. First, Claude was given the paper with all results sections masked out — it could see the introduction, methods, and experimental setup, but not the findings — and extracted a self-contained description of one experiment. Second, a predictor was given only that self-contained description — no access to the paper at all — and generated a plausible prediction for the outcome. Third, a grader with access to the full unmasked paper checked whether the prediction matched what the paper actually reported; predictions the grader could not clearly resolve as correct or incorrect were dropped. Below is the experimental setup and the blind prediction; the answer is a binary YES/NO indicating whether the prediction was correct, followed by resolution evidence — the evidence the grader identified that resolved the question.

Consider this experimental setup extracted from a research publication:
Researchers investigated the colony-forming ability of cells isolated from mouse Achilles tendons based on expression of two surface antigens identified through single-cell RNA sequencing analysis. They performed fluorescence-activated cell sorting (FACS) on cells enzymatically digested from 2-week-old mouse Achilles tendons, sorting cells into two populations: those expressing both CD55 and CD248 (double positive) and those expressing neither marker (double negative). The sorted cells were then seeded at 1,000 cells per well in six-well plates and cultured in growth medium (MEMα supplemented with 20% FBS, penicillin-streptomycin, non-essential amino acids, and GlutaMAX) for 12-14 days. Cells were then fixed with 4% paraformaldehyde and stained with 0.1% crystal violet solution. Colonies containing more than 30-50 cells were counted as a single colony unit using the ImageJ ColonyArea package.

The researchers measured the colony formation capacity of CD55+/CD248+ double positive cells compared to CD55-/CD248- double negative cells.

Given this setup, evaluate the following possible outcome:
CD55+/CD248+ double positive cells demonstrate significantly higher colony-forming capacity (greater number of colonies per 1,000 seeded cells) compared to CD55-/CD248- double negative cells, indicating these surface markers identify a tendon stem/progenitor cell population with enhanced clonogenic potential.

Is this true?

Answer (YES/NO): YES